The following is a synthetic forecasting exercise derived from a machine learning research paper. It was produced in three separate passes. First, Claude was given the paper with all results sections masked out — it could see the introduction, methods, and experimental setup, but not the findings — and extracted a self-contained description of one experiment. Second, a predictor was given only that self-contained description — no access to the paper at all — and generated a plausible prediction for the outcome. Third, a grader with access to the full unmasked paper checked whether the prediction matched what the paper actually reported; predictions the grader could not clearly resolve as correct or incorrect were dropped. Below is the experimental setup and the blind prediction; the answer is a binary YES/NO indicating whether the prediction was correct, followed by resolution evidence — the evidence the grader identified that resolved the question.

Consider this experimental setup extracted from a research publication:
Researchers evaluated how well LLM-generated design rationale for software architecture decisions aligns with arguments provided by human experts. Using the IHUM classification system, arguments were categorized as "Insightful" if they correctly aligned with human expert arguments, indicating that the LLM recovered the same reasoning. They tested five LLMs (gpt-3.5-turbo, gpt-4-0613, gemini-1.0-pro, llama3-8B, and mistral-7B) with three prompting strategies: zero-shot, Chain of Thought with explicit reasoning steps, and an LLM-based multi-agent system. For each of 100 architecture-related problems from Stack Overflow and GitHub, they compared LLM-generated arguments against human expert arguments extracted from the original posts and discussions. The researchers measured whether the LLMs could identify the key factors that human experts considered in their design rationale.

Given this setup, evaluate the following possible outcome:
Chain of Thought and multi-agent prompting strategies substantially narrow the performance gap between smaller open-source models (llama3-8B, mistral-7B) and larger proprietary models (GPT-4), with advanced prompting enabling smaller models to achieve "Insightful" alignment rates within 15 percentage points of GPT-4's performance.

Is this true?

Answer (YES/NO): NO